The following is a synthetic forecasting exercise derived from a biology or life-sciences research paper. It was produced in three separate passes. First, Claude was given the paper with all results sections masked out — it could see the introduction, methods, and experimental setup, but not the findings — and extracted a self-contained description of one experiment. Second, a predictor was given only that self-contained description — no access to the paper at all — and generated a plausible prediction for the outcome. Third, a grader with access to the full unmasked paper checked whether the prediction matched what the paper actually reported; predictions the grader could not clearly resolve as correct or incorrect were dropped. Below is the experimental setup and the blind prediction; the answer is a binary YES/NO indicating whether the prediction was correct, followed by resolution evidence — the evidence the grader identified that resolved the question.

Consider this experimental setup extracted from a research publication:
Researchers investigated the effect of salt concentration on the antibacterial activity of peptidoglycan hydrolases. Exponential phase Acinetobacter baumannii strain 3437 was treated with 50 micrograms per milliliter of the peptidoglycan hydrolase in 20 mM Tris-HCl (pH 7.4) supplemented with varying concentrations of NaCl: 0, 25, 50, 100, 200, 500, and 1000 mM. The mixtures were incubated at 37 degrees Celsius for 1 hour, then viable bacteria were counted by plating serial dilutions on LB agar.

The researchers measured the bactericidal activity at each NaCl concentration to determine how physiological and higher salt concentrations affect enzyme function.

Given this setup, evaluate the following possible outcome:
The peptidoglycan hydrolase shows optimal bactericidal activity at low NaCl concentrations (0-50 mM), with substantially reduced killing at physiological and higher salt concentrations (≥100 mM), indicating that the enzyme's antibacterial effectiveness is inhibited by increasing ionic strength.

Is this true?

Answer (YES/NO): YES